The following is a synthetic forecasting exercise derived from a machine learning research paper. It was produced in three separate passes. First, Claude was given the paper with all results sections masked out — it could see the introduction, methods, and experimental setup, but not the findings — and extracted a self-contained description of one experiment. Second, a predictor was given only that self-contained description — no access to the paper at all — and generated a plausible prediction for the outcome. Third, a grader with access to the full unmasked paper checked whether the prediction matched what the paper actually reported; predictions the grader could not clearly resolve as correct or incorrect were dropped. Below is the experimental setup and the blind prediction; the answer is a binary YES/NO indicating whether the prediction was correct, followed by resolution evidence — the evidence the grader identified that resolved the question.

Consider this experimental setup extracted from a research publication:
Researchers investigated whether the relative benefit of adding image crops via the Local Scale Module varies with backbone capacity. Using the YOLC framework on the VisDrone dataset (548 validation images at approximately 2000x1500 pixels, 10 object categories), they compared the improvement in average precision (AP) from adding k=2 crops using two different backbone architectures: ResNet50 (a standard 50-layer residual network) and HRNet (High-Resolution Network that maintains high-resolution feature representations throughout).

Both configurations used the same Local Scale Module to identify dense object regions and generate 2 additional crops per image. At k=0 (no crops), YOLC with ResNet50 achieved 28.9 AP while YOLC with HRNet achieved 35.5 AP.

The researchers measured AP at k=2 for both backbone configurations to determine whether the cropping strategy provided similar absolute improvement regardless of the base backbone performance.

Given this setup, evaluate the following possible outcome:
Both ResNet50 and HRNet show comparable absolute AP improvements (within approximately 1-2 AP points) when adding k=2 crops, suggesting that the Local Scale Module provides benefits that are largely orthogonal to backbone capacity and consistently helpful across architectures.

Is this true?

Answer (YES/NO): NO